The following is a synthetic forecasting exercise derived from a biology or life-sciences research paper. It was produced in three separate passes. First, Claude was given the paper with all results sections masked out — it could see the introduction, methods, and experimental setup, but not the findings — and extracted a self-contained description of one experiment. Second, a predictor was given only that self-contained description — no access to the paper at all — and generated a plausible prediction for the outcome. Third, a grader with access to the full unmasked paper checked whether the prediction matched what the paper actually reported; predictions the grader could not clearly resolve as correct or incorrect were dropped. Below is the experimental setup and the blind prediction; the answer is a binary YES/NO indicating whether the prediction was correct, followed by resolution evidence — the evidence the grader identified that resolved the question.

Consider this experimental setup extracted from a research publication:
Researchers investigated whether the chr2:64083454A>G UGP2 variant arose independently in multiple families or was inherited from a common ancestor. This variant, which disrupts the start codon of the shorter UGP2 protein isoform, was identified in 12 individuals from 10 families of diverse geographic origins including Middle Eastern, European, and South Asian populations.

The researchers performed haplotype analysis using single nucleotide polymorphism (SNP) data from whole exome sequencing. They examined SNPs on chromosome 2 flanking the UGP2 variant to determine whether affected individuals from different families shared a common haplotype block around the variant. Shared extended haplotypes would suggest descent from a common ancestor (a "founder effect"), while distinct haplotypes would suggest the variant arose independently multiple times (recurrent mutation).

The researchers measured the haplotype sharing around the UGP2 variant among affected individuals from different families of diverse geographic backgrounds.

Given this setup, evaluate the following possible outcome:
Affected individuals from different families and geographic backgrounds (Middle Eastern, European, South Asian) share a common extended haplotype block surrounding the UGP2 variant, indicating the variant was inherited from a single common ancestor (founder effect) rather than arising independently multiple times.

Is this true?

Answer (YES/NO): YES